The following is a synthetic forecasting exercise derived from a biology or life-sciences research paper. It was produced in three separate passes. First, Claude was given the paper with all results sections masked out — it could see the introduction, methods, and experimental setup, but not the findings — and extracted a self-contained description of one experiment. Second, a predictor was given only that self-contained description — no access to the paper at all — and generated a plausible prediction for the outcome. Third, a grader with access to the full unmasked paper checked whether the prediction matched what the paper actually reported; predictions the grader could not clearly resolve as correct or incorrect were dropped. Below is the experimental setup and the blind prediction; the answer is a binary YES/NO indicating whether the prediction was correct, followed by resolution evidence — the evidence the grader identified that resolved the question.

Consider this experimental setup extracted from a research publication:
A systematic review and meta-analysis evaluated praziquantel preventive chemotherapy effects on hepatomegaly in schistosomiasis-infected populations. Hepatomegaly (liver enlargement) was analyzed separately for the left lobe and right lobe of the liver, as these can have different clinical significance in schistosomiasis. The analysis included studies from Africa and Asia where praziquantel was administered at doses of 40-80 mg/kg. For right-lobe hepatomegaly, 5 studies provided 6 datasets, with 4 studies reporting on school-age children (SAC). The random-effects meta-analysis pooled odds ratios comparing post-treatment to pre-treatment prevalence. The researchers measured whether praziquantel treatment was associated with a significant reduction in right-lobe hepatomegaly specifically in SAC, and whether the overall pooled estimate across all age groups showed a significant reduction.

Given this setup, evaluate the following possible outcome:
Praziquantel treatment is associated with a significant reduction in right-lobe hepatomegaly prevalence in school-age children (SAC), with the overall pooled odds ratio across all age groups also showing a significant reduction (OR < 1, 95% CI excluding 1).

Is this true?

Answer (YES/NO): NO